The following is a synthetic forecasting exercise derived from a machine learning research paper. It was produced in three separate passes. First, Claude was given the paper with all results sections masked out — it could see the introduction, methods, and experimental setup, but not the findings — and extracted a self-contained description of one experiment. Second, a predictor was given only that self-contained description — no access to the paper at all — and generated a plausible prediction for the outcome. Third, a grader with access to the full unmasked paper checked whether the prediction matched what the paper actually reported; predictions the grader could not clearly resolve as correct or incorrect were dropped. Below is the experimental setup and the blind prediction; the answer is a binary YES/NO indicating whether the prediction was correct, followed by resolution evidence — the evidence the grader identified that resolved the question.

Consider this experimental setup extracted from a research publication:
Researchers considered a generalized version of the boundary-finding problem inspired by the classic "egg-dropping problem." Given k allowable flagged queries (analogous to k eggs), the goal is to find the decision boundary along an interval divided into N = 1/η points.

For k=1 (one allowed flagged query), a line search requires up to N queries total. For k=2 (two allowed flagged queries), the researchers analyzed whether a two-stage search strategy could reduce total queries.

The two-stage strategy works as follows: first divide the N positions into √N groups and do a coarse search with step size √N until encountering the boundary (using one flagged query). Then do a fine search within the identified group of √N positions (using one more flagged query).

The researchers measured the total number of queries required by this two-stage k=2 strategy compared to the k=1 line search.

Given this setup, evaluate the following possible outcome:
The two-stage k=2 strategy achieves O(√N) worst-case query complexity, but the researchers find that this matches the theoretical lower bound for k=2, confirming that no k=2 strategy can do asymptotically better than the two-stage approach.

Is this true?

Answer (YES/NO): NO